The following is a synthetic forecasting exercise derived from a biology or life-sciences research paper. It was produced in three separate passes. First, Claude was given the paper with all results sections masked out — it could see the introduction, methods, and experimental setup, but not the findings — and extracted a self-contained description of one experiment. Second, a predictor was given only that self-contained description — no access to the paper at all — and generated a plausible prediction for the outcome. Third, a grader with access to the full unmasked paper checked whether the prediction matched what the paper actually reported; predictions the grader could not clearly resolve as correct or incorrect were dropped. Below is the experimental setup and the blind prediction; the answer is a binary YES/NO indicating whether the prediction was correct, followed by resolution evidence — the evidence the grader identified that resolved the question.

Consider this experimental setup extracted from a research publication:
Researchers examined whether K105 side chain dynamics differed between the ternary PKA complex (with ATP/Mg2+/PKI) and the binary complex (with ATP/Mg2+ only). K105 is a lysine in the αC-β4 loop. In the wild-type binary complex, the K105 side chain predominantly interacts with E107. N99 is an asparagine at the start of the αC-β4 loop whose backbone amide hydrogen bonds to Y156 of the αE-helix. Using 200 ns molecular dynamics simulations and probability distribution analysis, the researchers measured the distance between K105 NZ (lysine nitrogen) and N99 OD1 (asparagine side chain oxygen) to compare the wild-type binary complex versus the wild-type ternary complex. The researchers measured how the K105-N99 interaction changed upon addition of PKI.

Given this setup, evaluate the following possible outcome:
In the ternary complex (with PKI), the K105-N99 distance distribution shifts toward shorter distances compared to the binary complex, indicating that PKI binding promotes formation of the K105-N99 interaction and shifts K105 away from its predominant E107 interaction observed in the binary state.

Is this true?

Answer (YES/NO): YES